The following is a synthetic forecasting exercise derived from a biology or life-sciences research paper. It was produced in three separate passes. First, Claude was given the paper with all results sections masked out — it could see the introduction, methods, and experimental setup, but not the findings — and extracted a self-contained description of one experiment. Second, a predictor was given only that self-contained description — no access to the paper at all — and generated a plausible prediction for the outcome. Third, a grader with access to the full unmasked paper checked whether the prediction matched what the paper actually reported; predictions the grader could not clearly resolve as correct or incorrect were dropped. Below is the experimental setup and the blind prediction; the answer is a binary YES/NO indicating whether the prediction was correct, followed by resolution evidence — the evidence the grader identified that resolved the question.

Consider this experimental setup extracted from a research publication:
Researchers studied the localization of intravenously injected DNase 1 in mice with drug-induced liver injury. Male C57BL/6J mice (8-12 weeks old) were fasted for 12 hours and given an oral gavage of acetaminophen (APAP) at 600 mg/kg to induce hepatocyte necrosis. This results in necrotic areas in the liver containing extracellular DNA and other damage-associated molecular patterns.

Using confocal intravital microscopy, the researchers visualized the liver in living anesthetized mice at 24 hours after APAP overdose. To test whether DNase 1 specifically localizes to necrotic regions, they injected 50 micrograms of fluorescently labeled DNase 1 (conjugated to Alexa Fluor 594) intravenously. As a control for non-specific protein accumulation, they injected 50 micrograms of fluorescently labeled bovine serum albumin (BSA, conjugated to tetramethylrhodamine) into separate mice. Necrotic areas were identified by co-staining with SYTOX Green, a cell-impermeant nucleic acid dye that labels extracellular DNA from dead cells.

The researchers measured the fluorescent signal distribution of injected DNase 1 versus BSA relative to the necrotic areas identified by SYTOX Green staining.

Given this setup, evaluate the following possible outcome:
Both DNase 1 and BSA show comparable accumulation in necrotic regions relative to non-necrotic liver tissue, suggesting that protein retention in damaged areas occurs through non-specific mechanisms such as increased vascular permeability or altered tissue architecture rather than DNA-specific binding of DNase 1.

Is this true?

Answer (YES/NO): NO